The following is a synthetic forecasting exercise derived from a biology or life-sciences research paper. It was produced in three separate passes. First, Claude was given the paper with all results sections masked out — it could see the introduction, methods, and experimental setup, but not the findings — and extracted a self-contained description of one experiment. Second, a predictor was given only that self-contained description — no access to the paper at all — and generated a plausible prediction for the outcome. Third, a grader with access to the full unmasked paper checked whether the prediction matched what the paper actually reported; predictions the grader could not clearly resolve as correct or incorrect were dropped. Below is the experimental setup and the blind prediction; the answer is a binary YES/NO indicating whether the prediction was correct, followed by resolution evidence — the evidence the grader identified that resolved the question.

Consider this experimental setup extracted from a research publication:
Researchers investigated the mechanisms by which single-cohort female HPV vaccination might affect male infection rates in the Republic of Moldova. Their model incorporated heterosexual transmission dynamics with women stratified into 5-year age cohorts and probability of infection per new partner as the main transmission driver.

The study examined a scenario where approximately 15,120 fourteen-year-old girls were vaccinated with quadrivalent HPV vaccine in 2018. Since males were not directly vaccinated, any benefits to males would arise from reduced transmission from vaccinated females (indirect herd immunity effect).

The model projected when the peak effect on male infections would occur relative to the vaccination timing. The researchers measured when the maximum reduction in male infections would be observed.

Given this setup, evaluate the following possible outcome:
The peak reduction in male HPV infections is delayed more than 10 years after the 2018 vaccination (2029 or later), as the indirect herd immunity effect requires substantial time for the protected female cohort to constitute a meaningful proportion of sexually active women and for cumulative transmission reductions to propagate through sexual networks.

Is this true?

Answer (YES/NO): NO